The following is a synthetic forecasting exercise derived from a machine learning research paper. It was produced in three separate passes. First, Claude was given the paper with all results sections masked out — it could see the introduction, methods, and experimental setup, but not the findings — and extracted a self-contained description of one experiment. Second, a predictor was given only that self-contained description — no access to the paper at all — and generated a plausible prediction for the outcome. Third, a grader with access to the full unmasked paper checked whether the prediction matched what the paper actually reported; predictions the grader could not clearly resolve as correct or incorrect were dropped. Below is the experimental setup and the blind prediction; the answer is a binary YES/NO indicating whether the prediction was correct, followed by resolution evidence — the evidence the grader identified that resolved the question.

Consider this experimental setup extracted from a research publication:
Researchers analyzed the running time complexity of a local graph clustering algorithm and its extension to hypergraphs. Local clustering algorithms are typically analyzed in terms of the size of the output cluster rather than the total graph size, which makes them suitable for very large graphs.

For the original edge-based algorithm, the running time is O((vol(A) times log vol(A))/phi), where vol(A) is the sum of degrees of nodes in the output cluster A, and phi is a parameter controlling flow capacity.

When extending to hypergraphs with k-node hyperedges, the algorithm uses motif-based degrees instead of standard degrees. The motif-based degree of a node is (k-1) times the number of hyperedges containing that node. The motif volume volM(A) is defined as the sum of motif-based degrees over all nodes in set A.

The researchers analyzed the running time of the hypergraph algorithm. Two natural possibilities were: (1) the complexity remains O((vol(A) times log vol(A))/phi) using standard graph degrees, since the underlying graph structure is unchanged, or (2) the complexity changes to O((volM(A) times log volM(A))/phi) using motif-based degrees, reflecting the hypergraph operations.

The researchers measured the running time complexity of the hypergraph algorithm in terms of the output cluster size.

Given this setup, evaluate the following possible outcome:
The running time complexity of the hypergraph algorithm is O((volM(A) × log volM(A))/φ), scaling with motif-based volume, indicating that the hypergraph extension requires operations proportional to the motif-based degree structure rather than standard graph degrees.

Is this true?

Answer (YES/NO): YES